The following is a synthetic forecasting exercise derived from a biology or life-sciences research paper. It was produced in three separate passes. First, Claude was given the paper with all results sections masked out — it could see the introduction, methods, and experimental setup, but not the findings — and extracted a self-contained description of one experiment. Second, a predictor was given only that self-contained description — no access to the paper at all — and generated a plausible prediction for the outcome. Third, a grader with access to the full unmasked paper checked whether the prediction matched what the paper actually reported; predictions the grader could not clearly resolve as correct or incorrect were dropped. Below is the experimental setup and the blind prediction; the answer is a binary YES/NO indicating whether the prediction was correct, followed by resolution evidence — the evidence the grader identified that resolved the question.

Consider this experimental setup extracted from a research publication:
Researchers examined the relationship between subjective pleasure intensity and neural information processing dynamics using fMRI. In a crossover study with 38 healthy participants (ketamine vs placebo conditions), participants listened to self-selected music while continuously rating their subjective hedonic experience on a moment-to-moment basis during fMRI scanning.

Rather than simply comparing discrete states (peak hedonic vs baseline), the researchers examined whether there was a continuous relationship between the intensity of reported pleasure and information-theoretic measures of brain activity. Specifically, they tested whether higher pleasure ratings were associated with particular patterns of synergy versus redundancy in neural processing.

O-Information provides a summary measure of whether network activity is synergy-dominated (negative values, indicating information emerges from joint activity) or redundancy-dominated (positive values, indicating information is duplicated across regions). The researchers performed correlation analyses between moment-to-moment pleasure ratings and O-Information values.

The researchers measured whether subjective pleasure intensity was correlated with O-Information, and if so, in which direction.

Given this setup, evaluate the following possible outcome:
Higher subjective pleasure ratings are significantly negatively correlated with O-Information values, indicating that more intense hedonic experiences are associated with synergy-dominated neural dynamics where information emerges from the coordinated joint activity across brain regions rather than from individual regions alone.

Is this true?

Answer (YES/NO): YES